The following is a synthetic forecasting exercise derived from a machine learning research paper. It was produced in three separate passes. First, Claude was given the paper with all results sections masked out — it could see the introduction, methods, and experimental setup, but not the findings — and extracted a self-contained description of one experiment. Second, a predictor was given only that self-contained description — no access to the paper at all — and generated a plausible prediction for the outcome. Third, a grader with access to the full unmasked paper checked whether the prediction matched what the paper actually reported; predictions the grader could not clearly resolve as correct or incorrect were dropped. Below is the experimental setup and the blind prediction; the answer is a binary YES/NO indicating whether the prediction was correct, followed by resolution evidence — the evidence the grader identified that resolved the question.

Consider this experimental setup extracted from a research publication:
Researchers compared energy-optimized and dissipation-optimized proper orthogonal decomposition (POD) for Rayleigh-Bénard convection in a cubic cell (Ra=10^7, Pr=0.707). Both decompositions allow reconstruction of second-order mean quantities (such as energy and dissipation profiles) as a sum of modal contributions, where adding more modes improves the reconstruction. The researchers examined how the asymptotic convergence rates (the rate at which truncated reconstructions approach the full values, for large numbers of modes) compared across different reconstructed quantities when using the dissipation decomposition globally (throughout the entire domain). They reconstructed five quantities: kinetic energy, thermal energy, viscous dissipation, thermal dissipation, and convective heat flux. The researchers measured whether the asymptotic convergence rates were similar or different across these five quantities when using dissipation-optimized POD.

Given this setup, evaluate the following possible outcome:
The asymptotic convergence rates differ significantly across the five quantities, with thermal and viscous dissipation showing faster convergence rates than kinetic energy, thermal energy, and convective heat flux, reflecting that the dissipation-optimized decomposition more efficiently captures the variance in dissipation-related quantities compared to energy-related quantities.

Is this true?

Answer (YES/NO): NO